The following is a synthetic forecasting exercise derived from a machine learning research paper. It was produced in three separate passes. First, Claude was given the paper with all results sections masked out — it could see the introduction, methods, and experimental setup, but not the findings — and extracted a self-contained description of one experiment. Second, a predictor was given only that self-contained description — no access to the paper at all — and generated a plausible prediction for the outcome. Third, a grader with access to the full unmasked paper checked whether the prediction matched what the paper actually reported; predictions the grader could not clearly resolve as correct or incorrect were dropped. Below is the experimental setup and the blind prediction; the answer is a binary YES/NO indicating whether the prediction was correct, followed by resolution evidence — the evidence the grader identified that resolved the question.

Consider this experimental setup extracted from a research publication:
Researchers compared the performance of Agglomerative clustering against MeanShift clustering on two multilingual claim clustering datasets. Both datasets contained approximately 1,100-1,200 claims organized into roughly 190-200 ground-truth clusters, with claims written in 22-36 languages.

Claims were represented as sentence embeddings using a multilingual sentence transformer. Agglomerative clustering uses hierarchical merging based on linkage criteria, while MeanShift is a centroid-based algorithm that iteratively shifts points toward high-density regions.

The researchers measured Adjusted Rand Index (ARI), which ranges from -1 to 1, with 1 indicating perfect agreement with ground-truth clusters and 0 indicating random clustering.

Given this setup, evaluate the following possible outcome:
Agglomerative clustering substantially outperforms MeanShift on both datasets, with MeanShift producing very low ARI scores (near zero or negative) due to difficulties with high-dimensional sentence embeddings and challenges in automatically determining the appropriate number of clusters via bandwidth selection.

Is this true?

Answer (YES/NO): YES